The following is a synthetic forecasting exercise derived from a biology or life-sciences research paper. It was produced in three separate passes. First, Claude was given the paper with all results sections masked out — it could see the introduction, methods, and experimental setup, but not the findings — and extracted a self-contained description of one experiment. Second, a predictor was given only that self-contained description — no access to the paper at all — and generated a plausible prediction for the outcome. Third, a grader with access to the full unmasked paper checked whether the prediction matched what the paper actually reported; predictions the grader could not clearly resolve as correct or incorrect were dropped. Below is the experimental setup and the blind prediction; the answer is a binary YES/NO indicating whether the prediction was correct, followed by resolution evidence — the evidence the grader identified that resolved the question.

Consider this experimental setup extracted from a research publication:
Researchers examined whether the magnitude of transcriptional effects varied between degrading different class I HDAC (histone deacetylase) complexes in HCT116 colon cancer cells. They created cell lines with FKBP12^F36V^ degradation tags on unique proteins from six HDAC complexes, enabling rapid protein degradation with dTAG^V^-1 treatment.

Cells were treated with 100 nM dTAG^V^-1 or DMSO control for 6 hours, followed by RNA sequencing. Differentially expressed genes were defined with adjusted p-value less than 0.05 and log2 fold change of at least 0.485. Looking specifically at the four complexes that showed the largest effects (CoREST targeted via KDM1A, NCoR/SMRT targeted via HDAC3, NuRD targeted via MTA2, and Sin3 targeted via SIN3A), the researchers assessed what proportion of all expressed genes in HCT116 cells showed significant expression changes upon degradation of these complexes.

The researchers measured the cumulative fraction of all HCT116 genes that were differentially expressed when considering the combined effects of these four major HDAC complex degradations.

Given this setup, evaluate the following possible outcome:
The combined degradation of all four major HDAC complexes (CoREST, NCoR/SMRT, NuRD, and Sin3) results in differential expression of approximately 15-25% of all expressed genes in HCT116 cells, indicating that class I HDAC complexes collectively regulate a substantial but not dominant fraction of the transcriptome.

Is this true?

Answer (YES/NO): NO